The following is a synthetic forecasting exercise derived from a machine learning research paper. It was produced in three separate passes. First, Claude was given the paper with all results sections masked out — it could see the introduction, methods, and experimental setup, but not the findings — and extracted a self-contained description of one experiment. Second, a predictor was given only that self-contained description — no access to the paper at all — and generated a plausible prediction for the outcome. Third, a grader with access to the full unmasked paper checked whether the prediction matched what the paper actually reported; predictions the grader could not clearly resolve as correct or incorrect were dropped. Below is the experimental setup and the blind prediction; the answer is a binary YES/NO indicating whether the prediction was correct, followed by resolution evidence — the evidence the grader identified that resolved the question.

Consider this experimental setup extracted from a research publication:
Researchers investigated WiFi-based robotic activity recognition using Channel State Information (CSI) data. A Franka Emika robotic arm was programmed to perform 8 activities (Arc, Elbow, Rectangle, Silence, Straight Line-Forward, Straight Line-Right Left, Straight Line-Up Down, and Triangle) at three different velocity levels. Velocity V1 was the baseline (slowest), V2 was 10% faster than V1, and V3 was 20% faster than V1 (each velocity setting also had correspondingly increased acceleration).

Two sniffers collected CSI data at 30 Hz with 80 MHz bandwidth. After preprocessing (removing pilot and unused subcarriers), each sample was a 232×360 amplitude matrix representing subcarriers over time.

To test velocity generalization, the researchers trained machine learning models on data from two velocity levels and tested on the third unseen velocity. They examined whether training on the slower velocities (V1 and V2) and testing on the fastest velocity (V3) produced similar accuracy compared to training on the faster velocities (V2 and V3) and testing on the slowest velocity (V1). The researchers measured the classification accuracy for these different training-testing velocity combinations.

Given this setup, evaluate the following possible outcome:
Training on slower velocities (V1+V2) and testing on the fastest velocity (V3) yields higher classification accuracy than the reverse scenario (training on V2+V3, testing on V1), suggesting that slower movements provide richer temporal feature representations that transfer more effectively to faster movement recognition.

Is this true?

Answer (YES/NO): NO